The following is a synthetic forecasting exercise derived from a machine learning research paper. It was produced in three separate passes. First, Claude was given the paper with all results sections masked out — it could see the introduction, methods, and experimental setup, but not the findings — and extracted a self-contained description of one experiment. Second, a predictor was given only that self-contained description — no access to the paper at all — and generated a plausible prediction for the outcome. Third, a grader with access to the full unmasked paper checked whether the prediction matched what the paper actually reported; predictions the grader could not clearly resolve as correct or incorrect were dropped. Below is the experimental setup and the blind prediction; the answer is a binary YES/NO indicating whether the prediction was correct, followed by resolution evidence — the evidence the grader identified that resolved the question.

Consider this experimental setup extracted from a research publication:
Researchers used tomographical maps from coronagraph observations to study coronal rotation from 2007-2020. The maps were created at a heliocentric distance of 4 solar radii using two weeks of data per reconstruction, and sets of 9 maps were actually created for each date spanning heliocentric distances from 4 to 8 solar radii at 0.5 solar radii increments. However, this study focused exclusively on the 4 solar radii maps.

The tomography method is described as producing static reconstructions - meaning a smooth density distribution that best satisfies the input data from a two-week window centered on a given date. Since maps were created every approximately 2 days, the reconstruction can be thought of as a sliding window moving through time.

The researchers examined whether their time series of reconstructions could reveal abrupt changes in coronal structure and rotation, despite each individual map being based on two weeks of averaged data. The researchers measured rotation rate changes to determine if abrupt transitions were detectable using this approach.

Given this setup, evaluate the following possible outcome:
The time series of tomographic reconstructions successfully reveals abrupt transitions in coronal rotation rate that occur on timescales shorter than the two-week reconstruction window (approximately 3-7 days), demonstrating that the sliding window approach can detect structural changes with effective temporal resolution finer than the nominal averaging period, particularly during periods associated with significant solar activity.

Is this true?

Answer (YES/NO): NO